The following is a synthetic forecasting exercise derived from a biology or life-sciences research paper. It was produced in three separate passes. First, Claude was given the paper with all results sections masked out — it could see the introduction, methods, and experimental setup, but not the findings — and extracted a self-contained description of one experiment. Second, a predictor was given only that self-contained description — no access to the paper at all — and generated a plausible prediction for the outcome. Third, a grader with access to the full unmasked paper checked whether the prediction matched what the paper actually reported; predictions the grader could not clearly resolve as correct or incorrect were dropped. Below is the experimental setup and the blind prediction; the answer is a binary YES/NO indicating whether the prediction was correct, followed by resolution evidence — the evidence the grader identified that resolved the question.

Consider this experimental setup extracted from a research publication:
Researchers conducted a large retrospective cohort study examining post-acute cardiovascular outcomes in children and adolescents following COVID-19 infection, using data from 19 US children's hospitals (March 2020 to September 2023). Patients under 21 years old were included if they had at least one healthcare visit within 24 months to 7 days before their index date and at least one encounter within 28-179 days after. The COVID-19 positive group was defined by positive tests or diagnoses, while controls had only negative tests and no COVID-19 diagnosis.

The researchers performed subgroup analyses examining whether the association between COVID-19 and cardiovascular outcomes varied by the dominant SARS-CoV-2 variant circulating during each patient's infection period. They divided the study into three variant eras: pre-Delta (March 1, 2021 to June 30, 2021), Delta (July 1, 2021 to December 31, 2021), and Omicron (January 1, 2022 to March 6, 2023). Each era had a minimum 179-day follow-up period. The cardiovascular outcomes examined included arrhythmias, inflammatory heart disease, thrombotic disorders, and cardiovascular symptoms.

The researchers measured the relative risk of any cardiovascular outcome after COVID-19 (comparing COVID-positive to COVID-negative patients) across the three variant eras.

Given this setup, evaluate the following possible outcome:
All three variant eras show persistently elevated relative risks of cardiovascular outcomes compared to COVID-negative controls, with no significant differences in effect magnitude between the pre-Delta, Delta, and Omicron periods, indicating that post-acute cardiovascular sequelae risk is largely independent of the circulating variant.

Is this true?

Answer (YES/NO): NO